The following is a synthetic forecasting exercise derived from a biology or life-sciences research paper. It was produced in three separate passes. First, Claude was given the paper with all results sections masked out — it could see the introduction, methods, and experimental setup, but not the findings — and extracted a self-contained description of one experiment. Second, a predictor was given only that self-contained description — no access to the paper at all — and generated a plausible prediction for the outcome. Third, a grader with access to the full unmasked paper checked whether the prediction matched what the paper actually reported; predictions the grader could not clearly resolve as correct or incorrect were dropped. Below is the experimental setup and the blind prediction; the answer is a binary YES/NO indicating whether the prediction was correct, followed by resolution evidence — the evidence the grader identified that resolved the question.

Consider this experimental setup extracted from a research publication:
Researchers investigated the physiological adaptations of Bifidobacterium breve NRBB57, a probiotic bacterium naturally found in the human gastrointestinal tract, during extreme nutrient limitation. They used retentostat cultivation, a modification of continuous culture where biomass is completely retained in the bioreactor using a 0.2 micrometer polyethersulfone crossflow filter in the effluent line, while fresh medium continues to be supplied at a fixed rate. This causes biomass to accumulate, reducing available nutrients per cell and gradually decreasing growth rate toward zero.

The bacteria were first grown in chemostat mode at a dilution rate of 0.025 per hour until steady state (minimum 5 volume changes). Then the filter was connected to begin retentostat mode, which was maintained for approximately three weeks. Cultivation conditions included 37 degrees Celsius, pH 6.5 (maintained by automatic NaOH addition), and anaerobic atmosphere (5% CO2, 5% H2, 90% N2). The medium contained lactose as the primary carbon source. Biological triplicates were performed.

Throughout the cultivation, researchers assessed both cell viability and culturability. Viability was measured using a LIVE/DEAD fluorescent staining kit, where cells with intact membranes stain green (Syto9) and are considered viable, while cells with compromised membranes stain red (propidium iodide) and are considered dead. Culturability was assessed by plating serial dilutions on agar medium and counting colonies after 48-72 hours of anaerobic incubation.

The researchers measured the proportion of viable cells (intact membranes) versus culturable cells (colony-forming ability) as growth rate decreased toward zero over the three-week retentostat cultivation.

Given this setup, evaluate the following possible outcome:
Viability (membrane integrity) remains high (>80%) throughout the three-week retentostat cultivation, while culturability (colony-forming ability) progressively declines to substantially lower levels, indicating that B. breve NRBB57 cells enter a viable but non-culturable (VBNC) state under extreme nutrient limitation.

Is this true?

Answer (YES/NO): YES